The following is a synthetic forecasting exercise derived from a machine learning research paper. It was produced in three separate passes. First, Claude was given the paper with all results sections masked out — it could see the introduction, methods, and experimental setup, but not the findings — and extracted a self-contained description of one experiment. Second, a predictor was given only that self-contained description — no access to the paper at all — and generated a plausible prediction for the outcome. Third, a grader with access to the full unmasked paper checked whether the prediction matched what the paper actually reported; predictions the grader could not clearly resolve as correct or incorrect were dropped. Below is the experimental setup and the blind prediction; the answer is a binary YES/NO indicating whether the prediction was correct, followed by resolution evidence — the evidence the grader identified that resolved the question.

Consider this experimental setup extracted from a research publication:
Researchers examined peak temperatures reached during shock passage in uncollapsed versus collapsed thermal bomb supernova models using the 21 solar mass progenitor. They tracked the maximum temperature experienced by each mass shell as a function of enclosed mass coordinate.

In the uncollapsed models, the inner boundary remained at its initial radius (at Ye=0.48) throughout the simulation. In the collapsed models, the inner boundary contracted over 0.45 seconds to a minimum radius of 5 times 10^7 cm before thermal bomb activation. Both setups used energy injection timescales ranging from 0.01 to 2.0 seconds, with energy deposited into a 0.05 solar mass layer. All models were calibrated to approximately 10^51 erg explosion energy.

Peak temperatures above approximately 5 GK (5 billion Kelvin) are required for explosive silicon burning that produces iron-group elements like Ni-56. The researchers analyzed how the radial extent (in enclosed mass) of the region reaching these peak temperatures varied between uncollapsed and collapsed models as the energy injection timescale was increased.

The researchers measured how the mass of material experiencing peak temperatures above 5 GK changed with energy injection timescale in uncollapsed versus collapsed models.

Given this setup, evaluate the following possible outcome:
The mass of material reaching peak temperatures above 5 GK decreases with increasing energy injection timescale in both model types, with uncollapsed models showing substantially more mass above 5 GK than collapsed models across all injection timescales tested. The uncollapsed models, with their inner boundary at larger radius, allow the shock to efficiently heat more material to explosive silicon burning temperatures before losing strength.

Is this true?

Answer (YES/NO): NO